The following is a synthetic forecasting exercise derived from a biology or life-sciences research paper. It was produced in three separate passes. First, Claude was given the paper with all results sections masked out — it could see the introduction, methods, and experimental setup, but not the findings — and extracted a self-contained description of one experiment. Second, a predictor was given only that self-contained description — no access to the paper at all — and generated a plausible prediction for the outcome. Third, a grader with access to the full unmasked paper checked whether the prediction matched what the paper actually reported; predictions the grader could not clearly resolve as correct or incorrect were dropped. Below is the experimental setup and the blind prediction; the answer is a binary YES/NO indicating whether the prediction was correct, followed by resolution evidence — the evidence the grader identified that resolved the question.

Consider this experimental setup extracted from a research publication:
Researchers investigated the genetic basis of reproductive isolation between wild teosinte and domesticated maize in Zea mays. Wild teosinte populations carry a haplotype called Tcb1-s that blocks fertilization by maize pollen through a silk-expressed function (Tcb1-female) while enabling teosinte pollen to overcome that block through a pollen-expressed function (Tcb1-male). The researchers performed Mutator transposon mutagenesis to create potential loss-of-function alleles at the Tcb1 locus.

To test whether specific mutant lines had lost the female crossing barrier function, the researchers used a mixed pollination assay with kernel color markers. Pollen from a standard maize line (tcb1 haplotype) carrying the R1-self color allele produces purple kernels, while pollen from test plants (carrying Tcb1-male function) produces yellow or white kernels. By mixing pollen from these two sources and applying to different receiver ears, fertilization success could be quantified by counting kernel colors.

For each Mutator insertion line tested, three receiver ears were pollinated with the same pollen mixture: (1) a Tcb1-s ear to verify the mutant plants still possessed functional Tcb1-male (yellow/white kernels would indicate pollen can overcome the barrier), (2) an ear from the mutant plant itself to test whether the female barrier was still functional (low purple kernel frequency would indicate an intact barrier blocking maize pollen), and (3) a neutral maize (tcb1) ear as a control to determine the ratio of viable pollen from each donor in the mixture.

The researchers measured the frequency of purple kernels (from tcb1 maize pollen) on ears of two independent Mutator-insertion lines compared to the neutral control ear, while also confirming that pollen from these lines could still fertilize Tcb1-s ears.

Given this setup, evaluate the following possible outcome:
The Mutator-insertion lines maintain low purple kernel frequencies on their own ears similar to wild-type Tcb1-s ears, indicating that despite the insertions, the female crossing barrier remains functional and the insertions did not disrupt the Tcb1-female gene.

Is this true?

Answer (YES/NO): NO